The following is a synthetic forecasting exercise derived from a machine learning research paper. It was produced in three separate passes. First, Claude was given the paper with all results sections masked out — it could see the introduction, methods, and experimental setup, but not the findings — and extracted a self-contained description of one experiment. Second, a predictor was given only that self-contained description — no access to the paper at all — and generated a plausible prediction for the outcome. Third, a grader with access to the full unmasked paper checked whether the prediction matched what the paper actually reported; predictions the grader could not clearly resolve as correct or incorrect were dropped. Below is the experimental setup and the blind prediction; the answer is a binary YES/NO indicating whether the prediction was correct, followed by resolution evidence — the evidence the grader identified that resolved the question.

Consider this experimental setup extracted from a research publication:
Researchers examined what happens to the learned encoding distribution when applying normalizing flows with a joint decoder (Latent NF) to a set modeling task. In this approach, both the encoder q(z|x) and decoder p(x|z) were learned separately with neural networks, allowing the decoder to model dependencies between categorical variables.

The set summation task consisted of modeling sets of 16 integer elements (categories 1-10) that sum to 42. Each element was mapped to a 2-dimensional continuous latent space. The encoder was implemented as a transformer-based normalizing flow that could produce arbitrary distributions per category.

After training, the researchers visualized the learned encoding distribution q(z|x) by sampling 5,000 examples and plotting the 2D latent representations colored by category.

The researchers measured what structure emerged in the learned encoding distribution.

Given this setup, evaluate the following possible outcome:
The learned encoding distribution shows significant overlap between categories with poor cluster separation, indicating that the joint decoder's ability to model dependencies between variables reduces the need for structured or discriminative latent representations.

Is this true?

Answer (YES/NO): NO